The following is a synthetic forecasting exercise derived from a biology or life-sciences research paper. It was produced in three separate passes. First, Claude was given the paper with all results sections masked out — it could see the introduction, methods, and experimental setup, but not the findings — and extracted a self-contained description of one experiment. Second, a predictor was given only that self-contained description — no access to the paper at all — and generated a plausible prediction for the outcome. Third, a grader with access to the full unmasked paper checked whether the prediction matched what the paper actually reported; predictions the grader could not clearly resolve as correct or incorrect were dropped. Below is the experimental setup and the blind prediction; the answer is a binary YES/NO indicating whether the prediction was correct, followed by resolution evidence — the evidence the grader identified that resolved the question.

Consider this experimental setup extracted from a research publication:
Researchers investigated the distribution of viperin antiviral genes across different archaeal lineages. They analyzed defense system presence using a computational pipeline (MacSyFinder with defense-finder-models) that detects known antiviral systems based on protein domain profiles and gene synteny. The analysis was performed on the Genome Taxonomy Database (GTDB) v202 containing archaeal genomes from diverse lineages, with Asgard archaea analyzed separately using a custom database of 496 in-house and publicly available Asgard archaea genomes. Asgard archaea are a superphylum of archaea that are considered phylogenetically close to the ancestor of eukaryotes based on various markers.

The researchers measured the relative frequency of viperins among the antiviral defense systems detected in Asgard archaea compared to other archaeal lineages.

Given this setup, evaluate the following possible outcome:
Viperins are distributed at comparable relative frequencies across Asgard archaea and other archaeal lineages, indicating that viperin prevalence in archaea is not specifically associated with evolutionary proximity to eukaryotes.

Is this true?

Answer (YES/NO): NO